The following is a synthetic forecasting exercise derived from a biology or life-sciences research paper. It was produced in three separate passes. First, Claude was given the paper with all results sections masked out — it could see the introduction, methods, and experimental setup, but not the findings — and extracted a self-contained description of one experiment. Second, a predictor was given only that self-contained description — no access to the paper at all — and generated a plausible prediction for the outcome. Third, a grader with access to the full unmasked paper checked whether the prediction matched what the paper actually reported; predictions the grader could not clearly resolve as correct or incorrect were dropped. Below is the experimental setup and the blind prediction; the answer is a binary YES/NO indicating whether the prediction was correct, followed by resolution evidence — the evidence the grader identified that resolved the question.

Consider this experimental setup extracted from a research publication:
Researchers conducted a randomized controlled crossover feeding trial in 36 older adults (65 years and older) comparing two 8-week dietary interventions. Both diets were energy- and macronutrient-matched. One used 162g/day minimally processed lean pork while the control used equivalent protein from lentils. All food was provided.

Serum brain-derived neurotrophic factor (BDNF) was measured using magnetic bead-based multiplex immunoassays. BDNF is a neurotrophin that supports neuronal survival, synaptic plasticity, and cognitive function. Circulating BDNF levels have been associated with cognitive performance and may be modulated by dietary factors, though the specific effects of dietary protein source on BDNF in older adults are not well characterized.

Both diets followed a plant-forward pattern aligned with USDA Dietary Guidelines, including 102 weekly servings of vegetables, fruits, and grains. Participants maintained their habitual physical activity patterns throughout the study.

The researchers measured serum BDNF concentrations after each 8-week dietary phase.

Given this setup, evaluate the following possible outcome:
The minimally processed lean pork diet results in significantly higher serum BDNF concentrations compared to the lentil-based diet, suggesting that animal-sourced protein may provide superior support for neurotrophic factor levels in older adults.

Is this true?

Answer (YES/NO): NO